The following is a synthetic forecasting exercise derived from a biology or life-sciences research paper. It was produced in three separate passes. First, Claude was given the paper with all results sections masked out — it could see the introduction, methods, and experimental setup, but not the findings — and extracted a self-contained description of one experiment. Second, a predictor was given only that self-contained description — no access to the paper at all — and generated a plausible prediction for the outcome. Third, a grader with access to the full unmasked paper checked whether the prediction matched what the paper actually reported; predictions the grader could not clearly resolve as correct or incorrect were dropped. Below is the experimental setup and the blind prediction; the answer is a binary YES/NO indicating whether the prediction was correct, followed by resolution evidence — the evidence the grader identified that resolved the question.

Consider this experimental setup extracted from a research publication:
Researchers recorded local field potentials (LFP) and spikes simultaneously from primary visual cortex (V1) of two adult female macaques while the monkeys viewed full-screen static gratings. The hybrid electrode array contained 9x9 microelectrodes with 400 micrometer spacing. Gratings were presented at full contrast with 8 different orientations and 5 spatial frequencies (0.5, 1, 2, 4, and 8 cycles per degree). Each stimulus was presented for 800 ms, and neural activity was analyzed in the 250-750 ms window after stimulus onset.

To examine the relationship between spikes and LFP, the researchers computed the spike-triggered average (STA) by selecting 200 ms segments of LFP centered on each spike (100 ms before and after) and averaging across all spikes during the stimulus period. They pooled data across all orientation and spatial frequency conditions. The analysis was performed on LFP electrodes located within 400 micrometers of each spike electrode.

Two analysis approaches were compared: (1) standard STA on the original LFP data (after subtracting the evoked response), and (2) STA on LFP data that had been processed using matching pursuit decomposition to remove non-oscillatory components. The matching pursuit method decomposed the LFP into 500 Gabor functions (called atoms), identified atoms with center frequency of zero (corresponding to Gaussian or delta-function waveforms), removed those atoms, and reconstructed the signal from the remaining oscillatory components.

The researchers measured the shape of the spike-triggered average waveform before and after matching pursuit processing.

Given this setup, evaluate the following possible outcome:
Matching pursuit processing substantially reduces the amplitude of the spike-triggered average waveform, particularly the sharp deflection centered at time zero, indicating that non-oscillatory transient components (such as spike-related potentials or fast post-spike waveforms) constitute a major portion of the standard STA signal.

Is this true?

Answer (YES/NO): NO